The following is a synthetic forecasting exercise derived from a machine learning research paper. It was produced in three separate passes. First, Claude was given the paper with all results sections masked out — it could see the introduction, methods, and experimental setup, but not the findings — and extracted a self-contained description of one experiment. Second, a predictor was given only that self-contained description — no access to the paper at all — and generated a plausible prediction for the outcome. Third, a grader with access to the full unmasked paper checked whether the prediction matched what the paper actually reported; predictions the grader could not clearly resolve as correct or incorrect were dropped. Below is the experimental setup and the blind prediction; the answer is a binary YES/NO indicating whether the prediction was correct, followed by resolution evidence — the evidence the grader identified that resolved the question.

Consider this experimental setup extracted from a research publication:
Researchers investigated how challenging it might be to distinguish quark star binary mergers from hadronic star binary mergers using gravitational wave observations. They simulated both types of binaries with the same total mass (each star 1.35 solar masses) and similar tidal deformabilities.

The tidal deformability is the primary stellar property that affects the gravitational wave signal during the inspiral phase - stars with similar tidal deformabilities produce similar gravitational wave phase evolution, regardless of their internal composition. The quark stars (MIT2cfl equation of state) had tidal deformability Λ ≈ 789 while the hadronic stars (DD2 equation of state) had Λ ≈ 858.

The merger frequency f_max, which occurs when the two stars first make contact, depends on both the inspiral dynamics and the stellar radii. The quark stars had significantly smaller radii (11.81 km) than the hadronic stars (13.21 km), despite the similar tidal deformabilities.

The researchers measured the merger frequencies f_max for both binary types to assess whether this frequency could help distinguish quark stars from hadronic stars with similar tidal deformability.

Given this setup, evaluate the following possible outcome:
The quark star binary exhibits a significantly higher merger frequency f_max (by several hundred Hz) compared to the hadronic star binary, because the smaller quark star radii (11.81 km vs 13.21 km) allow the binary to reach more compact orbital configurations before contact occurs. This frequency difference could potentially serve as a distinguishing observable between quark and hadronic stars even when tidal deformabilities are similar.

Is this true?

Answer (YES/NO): NO